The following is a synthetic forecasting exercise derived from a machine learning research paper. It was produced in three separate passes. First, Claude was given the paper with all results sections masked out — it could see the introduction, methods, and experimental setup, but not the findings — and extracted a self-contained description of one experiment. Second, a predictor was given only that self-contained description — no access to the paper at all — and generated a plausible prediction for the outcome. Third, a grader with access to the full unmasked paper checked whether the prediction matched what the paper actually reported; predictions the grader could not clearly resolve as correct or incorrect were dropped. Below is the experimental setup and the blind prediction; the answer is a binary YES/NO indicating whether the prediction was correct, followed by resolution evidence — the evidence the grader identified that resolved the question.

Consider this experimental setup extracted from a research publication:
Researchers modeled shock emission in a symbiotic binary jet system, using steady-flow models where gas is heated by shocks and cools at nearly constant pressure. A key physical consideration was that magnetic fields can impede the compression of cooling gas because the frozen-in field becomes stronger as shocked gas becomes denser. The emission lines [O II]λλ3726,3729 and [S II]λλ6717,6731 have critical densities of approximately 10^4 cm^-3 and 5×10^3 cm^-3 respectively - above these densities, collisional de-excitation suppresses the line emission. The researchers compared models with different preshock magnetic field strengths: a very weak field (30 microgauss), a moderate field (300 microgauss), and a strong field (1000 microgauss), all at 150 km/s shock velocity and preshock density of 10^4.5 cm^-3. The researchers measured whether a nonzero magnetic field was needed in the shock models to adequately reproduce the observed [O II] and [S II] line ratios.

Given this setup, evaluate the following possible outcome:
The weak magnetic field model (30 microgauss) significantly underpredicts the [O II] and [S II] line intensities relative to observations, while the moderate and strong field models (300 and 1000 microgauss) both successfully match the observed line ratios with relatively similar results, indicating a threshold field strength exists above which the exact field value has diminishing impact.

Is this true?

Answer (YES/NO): NO